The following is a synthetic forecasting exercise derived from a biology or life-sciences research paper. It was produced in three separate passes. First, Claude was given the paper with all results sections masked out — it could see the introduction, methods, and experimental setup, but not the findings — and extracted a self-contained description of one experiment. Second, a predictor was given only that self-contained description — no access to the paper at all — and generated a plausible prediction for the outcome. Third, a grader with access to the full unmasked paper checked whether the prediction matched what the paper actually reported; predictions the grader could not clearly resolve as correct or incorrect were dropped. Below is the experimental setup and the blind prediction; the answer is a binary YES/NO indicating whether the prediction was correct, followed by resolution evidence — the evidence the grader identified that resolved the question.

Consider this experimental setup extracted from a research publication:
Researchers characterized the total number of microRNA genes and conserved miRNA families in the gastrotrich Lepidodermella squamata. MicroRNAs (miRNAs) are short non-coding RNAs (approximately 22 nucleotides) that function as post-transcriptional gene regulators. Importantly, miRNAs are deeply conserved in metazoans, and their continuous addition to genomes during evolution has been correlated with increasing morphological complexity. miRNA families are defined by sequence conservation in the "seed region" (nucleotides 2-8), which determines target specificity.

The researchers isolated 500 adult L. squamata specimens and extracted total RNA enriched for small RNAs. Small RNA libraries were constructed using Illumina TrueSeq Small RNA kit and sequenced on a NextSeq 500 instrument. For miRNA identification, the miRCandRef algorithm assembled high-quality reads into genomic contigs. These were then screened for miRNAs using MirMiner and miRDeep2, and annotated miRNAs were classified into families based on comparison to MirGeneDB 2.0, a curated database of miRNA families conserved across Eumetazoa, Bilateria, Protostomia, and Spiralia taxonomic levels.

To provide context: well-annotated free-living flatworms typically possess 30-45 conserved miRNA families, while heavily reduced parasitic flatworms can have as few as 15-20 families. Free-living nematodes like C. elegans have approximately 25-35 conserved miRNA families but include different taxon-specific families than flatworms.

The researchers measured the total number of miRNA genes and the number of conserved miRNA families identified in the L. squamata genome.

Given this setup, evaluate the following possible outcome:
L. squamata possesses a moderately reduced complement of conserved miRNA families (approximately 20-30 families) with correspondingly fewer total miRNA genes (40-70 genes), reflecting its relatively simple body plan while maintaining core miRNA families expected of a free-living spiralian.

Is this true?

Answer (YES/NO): NO